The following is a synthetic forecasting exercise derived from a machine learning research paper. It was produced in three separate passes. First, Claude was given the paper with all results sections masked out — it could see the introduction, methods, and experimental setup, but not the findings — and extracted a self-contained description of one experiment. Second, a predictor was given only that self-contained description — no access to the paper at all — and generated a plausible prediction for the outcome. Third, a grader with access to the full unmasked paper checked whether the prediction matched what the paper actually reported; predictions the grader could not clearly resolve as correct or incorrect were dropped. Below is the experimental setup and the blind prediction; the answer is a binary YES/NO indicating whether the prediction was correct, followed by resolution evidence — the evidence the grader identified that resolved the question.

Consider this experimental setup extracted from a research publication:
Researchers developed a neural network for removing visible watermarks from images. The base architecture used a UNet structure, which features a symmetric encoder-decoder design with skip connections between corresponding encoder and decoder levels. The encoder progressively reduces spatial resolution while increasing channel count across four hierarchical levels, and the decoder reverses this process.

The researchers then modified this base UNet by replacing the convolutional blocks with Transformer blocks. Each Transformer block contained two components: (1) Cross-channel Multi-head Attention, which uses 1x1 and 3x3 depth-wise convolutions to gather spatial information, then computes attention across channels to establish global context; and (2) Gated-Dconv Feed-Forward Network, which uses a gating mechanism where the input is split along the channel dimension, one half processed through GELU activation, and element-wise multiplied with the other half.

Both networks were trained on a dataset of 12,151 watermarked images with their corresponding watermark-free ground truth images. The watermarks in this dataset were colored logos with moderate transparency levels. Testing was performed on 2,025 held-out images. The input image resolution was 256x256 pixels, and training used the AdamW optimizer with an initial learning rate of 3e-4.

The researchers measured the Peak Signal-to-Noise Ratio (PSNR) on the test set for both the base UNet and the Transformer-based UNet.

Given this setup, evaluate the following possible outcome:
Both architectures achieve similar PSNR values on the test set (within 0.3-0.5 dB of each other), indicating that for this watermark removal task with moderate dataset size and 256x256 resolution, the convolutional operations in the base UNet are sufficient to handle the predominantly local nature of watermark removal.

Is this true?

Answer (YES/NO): NO